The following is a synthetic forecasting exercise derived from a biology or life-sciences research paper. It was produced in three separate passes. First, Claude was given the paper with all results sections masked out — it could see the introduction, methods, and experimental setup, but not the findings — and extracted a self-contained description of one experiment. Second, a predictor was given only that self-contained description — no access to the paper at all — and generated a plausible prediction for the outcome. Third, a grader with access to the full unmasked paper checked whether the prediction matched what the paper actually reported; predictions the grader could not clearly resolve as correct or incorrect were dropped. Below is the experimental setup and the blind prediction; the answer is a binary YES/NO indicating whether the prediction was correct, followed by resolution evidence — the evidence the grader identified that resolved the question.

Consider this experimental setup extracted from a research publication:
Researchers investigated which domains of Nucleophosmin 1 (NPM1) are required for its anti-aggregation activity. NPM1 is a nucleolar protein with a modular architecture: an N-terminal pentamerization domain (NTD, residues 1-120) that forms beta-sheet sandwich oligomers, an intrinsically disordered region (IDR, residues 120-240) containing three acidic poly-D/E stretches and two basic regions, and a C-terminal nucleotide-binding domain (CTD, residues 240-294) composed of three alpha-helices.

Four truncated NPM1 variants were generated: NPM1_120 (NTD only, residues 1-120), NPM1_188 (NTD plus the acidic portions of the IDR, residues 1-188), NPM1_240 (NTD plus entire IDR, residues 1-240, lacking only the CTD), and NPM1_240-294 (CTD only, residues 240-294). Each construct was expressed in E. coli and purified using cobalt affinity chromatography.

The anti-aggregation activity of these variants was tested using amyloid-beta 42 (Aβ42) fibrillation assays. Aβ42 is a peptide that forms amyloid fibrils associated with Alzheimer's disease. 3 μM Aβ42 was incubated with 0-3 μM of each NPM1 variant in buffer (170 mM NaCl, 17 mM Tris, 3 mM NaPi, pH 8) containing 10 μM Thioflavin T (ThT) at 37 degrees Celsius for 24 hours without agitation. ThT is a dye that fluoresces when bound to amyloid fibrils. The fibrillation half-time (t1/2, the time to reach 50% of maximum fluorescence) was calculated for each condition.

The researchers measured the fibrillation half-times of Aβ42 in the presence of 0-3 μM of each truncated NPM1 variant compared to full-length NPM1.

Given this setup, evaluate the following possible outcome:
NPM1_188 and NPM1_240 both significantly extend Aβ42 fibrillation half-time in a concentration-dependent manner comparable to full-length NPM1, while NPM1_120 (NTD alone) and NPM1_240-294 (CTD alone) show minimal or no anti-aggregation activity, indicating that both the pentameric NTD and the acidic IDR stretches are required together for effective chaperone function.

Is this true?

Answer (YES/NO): NO